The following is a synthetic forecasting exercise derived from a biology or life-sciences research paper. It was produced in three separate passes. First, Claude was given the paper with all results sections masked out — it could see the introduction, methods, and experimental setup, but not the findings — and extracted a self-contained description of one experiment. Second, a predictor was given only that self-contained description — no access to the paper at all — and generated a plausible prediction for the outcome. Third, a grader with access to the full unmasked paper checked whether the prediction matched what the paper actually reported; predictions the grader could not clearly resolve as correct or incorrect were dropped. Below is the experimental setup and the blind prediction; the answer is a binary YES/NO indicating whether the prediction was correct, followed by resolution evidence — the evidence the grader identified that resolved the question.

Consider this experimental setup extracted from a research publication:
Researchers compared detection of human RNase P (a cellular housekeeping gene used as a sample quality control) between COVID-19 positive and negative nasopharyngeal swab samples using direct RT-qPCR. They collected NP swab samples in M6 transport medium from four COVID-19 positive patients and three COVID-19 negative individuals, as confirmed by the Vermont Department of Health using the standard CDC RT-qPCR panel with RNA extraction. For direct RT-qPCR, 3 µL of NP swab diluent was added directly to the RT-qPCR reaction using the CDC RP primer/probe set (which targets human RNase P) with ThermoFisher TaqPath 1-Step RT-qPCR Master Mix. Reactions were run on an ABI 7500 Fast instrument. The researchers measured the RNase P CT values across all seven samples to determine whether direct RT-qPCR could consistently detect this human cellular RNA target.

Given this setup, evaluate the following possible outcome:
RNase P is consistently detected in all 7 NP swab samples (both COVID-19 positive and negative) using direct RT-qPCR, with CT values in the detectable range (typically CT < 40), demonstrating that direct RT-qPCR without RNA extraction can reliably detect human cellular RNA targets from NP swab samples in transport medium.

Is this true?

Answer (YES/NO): YES